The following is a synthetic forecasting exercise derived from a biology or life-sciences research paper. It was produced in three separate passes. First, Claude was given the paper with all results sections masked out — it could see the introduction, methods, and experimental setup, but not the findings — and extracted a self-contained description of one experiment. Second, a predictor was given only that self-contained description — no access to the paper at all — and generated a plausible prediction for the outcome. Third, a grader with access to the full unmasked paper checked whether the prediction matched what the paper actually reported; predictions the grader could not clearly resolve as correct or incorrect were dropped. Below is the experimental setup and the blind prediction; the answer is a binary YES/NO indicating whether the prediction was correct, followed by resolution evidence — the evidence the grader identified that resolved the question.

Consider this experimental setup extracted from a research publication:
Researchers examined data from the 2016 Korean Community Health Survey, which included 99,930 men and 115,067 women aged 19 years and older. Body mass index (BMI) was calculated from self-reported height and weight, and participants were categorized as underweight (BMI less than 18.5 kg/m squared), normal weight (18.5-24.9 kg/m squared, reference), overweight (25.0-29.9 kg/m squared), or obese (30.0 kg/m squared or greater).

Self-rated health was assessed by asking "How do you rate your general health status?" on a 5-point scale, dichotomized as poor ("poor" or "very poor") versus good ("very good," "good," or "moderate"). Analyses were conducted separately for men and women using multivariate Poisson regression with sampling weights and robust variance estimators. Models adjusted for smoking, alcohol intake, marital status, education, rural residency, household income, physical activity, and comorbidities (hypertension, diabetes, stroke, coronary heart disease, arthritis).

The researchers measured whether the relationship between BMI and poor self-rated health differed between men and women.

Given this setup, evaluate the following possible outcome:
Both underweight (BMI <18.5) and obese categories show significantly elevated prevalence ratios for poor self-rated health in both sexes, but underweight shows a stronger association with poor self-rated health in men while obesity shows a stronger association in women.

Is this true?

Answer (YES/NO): NO